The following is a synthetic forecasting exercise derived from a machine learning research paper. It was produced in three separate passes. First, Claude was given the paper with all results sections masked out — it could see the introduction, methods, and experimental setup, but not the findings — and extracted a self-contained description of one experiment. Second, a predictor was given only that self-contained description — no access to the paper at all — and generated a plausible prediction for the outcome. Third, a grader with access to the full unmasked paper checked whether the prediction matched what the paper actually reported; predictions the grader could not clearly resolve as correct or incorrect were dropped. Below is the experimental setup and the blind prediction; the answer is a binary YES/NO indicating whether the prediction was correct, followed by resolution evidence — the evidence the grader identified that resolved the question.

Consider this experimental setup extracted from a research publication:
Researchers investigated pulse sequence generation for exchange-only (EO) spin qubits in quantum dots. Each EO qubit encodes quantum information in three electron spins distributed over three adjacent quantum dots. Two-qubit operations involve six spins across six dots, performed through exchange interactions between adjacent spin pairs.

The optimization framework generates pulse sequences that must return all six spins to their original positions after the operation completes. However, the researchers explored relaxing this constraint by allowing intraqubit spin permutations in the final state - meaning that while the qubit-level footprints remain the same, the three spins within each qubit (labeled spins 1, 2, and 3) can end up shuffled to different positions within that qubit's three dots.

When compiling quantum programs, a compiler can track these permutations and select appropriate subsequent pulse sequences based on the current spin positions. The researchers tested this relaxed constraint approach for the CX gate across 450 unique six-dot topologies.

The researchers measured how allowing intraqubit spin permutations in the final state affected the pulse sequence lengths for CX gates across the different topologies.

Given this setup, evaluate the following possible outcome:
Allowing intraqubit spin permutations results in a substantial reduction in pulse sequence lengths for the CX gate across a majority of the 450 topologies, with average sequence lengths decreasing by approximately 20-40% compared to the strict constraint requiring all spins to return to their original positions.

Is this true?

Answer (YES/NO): NO